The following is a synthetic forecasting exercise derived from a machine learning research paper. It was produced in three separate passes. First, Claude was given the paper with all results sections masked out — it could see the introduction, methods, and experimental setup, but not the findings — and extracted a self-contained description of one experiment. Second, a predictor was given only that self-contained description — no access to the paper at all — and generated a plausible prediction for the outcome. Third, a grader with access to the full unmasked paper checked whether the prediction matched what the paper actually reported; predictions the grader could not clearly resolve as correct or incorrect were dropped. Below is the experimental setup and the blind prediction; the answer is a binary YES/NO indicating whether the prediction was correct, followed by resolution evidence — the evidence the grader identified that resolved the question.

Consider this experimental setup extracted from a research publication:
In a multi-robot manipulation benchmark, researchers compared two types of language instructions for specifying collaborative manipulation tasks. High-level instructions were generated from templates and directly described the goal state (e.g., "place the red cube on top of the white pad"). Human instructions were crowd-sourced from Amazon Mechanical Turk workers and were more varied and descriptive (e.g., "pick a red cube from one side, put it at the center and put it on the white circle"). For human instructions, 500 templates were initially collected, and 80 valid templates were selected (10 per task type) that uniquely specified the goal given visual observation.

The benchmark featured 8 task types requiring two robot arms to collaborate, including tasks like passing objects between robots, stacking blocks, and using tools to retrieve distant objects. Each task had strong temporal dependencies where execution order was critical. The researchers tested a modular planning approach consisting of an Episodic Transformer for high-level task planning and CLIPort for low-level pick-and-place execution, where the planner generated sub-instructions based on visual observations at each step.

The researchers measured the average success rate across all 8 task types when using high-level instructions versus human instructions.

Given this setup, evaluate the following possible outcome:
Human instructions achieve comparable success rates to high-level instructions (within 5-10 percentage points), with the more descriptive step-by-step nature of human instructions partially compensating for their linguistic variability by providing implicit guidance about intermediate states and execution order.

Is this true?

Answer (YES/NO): NO